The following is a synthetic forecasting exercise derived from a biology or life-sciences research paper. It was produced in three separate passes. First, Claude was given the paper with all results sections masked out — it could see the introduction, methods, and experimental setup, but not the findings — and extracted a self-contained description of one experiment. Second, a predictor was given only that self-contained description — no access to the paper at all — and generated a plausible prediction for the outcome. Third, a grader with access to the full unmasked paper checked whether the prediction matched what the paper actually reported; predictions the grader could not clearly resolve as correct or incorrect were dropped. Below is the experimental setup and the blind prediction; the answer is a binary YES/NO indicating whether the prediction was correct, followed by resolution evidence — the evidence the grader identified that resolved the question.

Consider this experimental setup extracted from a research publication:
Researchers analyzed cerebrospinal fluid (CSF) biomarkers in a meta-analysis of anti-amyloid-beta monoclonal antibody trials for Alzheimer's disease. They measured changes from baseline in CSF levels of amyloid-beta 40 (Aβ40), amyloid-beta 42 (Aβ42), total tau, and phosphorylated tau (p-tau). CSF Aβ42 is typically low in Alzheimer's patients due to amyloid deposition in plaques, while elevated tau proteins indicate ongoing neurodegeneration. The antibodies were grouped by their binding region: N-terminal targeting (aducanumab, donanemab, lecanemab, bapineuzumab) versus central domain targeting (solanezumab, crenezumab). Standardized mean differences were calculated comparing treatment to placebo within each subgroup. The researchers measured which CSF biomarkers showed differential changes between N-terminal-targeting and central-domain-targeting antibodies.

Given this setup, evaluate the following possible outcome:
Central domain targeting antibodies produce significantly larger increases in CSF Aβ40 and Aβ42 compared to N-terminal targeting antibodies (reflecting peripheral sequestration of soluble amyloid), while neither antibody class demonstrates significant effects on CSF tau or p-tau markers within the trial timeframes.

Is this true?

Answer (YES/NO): NO